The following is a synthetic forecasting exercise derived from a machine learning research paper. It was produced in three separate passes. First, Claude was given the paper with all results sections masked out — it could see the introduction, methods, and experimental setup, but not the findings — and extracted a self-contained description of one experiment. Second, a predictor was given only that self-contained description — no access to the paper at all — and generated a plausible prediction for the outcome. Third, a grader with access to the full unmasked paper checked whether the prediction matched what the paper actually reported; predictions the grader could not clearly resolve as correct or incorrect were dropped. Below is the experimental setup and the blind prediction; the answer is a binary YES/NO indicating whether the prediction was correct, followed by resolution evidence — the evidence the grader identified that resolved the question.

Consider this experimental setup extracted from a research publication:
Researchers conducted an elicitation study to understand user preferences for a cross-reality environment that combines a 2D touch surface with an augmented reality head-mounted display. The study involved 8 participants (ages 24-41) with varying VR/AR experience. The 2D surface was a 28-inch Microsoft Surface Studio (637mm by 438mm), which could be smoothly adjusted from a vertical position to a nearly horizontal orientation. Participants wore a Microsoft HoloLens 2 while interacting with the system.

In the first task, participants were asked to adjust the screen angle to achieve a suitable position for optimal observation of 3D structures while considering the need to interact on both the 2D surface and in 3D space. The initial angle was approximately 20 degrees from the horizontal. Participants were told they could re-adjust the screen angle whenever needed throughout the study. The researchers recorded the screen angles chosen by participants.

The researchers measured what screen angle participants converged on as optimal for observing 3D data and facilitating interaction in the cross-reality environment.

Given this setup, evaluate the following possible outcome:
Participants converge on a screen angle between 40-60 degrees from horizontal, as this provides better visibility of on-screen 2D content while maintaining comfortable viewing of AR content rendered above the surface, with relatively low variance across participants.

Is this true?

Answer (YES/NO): NO